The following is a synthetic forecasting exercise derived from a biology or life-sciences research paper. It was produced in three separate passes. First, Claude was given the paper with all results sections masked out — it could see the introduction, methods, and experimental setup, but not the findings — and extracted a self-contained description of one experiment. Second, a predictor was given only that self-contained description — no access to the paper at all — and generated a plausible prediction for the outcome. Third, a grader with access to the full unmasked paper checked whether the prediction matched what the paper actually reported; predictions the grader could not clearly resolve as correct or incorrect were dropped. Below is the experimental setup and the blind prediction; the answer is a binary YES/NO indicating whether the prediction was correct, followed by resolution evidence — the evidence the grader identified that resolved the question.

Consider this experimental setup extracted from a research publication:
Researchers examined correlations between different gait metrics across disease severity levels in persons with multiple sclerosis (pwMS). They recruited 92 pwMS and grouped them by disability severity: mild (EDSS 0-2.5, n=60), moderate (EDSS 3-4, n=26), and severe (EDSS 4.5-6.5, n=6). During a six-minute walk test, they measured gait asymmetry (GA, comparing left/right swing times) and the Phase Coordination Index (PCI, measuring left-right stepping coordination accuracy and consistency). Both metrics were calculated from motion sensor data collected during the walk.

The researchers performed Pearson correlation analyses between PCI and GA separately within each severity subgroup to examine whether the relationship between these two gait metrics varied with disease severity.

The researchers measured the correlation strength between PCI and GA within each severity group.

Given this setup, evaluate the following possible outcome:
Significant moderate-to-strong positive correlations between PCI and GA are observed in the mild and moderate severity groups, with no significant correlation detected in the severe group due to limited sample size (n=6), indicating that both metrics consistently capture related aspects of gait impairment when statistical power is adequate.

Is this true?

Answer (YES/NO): NO